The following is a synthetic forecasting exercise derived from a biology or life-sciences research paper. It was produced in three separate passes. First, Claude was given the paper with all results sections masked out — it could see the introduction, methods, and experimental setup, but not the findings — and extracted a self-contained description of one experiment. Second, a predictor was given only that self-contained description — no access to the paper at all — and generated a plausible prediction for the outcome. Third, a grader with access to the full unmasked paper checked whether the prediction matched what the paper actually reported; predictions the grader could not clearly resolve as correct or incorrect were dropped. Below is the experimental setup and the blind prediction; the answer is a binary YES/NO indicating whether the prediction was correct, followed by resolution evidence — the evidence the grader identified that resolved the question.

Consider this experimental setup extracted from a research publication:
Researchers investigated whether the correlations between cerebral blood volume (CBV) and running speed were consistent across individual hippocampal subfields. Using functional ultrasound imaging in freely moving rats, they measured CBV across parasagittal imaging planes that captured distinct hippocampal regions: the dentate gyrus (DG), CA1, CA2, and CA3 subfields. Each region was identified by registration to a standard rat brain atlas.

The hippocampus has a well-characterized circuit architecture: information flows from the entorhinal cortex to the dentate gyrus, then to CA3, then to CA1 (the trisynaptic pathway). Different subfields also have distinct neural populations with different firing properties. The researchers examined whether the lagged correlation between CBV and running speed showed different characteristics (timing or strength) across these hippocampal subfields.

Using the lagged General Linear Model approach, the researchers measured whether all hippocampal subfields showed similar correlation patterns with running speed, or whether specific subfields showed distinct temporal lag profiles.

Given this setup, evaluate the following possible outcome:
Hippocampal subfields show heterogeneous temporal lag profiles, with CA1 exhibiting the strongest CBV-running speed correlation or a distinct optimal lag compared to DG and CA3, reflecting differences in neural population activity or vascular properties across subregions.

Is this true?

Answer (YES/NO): NO